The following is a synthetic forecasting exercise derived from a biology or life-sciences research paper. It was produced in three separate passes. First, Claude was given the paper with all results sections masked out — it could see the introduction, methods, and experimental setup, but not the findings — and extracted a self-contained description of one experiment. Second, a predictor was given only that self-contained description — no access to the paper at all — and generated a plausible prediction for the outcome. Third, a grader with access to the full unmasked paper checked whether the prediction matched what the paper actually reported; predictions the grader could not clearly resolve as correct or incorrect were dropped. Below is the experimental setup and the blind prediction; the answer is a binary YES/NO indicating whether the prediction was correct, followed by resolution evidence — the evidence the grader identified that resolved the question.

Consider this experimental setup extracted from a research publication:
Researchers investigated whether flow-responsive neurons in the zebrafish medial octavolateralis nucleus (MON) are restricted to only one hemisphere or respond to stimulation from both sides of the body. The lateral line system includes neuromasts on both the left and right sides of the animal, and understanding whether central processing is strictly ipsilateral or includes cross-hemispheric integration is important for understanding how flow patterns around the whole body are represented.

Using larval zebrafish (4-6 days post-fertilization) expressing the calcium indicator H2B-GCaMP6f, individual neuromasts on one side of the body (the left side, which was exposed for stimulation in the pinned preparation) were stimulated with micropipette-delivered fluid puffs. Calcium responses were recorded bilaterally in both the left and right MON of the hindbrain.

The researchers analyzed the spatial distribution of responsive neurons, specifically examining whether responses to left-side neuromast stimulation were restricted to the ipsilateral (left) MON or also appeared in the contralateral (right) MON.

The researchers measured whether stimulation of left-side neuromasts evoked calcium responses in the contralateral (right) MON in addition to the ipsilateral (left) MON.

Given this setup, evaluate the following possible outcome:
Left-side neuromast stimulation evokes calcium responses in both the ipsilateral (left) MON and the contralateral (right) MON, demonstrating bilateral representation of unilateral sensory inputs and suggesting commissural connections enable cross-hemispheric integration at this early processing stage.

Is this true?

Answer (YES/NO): YES